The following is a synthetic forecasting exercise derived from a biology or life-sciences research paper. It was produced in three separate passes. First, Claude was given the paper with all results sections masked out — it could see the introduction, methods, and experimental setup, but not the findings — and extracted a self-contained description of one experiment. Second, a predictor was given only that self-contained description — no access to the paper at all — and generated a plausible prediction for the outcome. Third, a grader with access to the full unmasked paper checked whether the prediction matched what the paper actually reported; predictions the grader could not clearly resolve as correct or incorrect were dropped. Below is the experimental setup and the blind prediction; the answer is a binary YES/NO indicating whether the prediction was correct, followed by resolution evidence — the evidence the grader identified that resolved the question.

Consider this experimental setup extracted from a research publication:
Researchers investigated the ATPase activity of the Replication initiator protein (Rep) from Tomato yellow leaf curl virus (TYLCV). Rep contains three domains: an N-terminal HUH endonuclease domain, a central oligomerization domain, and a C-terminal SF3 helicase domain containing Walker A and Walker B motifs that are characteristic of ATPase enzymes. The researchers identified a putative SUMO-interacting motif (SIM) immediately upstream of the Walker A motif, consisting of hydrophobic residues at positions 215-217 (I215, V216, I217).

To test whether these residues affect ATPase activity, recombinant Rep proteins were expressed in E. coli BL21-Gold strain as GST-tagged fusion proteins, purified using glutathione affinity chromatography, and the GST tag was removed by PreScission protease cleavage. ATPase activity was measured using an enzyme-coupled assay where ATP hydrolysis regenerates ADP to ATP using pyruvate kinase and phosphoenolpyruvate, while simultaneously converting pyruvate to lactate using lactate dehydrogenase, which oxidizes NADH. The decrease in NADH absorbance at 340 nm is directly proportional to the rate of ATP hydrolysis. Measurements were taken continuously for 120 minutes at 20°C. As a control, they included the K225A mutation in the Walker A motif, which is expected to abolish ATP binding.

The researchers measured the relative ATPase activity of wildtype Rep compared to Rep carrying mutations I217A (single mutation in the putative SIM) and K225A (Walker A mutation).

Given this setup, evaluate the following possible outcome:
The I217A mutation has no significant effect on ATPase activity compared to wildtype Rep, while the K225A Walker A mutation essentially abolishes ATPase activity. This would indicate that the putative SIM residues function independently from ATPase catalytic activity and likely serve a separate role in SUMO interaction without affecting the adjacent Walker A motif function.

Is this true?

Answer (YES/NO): NO